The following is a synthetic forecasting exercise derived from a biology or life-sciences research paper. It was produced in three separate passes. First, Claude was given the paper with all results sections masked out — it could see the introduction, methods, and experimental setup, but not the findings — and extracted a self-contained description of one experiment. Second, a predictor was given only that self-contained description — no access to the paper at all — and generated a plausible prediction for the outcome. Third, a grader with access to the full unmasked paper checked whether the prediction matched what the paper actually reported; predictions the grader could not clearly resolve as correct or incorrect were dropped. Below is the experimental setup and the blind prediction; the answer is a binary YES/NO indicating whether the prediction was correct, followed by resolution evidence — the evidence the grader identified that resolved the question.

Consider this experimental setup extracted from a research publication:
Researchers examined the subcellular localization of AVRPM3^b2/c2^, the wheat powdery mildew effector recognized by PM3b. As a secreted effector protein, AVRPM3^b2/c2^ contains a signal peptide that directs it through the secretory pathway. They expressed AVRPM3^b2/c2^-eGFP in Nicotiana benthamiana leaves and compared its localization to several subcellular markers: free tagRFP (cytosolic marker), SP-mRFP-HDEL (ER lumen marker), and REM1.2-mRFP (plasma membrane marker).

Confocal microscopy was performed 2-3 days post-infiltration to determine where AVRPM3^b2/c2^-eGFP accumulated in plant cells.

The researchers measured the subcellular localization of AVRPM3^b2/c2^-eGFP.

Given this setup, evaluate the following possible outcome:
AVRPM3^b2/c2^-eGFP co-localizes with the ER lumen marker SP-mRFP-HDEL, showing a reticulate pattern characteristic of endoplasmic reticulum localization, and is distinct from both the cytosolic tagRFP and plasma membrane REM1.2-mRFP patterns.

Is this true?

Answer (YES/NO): NO